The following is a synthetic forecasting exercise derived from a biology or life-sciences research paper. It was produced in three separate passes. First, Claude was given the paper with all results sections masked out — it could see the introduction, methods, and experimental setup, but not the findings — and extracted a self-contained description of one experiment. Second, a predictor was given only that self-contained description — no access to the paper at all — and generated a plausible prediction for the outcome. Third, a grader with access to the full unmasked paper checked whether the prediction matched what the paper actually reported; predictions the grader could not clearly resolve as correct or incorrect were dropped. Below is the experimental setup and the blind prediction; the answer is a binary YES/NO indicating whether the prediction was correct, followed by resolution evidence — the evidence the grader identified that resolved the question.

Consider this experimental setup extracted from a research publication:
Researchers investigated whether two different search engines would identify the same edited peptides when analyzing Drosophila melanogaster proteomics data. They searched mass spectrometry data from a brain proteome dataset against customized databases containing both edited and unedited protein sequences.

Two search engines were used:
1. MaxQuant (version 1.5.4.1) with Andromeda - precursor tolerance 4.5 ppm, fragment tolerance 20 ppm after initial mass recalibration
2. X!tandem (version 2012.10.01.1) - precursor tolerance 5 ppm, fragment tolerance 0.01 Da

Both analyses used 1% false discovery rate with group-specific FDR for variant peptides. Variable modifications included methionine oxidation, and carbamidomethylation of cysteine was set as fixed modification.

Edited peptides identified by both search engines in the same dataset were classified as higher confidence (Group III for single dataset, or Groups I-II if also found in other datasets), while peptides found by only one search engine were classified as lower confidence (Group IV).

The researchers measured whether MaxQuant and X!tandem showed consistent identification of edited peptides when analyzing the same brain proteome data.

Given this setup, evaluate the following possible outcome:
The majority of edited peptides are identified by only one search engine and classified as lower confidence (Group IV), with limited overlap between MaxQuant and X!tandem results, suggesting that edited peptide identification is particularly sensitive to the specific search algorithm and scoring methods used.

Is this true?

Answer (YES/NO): YES